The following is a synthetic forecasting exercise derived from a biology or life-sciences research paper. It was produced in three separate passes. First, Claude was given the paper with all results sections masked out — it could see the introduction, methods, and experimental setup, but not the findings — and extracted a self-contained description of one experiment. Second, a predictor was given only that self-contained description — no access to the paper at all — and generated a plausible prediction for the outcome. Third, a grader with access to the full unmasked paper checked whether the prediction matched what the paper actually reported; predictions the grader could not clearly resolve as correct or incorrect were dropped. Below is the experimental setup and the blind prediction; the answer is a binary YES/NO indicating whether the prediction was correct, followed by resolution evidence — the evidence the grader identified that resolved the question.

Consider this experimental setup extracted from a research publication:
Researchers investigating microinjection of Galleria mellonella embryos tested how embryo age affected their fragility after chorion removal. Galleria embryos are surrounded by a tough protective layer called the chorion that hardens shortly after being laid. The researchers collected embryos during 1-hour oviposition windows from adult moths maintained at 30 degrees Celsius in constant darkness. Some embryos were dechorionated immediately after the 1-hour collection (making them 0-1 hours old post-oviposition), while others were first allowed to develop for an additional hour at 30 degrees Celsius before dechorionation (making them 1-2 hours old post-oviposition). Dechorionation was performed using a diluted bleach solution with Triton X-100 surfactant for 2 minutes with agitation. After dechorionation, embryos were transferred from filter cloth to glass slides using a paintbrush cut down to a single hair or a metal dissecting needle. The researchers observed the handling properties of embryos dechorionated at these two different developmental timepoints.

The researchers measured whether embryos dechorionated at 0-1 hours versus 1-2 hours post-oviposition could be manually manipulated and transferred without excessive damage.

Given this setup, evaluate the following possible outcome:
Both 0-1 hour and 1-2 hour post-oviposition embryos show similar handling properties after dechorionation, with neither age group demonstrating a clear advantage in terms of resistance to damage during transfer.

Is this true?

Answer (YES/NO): NO